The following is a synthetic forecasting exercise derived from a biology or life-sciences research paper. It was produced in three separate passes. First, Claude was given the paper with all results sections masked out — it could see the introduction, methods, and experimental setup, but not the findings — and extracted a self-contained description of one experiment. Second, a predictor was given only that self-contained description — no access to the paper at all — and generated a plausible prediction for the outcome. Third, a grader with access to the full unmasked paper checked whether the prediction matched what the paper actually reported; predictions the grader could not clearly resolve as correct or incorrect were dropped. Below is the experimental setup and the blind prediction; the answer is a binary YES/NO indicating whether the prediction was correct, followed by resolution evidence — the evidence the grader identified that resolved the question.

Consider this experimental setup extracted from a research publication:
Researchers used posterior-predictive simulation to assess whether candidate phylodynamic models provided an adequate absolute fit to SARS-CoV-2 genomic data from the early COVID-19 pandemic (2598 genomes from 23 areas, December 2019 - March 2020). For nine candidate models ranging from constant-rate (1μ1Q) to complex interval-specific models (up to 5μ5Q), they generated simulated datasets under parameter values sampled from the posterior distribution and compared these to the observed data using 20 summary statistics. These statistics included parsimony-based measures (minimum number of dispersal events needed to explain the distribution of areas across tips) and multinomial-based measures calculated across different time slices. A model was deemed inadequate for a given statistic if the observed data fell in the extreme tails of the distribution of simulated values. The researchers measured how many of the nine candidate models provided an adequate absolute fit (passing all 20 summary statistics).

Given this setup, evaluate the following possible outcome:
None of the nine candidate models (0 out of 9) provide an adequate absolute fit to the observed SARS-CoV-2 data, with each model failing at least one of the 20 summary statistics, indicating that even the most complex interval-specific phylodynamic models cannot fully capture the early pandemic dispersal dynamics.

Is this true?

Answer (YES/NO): NO